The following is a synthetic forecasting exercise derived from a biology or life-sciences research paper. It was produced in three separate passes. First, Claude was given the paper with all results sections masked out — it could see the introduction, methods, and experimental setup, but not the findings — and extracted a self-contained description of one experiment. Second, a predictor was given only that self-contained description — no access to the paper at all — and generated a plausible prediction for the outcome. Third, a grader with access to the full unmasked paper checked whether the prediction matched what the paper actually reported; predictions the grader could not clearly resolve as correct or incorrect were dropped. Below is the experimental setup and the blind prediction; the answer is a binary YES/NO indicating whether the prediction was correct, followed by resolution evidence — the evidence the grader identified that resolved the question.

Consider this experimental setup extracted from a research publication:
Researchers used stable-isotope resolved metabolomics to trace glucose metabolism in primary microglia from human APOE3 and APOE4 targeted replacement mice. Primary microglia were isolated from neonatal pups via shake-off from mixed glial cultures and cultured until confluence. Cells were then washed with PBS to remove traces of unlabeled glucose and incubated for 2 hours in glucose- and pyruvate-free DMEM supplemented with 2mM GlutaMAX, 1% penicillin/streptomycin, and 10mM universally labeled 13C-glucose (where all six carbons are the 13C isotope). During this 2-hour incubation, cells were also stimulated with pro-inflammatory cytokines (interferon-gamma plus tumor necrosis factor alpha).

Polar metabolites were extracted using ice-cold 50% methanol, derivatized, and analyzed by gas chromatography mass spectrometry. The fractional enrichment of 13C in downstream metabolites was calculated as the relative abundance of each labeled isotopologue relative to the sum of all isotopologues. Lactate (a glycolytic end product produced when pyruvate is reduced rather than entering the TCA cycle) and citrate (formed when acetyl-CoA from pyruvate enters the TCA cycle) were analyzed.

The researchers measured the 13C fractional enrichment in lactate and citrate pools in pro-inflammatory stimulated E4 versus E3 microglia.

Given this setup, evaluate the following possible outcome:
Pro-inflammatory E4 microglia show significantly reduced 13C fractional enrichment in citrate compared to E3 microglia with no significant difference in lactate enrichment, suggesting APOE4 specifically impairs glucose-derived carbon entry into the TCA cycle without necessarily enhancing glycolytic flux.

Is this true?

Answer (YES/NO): NO